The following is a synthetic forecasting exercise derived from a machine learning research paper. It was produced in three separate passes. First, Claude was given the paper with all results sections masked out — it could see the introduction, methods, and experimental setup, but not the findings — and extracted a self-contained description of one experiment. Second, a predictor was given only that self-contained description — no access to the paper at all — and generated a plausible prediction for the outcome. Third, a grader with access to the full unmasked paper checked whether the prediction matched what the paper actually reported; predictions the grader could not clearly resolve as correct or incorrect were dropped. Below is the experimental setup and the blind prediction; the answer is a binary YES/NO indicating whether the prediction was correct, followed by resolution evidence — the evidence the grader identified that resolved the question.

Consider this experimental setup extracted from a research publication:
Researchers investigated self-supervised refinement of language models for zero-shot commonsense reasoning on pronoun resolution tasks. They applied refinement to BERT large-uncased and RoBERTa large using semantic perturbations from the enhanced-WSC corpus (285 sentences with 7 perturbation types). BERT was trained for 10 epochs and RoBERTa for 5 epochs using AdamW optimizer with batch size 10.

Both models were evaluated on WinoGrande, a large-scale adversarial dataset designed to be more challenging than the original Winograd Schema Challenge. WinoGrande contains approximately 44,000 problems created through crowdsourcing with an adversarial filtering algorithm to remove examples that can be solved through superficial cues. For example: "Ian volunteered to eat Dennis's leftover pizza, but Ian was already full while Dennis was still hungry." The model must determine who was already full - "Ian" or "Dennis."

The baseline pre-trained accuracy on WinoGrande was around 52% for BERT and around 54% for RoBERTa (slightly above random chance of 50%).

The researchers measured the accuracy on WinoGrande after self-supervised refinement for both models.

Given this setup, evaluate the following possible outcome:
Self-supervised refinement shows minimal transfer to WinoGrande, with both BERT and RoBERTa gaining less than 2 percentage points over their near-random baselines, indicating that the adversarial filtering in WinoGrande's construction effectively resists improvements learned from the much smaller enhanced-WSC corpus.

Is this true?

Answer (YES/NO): YES